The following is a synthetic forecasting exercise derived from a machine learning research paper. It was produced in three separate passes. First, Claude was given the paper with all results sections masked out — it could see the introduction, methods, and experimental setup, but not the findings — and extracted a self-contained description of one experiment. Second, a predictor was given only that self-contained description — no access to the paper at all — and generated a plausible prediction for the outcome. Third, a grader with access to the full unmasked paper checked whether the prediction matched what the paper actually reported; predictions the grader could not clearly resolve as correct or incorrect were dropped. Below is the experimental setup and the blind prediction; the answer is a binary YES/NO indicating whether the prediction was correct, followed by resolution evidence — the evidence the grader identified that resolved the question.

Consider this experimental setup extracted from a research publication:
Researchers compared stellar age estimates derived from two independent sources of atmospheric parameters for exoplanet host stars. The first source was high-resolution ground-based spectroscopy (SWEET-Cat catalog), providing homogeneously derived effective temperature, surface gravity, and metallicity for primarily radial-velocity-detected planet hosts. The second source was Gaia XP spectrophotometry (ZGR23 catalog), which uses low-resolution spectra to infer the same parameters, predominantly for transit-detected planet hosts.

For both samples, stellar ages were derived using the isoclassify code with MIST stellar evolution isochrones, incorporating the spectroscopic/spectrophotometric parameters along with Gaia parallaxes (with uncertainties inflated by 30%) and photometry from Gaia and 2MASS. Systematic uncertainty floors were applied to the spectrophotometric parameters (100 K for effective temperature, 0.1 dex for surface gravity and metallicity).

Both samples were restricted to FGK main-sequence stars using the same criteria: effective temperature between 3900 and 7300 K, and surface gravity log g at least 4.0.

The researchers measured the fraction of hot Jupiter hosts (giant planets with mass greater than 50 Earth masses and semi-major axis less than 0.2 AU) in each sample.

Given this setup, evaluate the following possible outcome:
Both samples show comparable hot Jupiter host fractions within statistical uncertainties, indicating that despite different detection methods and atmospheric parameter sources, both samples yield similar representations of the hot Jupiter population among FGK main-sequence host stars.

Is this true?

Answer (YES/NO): NO